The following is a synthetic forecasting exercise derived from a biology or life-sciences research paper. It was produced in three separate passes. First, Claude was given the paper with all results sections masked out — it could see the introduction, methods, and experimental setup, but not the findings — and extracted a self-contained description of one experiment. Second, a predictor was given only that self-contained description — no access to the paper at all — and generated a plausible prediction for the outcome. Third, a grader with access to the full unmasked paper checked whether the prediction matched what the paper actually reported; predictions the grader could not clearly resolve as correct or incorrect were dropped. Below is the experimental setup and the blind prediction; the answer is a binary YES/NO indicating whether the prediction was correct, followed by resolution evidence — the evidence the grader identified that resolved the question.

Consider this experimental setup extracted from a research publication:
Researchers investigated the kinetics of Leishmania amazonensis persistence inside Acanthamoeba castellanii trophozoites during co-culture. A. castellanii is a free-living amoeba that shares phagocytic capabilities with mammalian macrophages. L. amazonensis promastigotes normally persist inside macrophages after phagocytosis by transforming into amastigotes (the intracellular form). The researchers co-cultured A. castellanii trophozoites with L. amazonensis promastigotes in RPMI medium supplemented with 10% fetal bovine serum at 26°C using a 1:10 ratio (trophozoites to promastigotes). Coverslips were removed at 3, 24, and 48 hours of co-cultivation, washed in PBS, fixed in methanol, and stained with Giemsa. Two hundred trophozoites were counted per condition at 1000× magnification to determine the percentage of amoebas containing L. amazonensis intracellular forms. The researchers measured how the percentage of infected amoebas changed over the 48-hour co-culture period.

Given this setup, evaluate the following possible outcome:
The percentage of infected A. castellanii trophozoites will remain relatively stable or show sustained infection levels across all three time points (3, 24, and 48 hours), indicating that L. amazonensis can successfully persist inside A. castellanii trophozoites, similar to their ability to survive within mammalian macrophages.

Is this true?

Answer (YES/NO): NO